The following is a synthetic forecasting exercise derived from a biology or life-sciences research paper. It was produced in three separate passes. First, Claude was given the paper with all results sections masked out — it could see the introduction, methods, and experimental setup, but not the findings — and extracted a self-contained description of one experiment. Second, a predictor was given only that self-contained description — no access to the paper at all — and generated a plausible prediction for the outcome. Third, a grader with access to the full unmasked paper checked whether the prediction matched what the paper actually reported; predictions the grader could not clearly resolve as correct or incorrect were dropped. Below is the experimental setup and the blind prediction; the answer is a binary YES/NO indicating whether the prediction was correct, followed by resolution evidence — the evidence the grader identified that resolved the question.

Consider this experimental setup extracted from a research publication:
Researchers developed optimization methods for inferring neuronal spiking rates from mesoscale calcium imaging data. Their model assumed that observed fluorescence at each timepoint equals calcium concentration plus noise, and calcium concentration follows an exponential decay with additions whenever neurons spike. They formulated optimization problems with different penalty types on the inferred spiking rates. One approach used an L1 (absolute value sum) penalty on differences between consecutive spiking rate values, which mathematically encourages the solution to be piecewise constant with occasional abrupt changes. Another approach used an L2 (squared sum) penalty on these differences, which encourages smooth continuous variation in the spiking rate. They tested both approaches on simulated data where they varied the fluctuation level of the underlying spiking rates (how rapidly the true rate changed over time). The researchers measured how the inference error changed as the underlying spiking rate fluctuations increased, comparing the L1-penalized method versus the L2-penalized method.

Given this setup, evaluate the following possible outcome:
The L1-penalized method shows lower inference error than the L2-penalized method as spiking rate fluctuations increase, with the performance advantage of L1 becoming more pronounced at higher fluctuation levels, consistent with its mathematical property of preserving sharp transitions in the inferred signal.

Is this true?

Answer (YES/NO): YES